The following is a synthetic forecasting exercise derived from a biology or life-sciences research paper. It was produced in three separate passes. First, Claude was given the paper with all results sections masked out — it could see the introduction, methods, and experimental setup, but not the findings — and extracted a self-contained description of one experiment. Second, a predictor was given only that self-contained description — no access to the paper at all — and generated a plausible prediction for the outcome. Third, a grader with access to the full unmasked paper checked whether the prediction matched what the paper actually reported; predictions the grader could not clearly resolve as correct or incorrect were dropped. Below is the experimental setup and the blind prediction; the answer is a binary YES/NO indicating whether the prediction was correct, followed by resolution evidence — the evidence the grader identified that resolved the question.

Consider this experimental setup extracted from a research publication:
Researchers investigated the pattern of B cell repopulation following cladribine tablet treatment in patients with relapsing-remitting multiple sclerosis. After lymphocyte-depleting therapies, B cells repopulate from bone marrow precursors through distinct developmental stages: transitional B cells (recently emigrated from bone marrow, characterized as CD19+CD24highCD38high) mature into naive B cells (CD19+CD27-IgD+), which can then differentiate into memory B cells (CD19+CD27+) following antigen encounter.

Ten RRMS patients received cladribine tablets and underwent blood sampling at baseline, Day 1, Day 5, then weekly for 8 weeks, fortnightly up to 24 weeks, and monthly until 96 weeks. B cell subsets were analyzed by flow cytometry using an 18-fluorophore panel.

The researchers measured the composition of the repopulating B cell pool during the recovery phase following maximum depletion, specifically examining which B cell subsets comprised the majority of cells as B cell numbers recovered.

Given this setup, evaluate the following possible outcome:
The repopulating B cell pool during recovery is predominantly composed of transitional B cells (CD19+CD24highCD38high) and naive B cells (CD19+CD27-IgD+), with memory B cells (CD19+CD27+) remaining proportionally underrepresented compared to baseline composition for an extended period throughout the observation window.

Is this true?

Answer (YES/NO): YES